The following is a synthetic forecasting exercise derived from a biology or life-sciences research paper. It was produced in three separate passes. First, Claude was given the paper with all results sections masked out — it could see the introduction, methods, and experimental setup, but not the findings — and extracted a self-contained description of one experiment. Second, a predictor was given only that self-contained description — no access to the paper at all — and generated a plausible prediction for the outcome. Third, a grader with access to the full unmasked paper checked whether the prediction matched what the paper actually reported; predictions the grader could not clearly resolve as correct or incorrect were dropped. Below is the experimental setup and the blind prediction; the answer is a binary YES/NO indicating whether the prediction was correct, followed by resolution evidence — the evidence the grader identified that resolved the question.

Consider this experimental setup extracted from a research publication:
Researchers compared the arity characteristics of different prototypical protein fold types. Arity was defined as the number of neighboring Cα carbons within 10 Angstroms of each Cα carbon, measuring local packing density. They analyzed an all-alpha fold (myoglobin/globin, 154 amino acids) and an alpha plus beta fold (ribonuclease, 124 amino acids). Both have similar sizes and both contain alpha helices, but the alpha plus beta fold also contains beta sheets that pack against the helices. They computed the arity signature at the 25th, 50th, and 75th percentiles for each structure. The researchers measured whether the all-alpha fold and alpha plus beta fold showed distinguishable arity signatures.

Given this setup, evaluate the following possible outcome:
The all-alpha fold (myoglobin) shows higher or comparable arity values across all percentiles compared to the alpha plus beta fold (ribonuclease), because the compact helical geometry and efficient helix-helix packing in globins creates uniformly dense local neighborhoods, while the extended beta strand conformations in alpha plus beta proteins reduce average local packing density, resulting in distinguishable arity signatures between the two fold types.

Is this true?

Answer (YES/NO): NO